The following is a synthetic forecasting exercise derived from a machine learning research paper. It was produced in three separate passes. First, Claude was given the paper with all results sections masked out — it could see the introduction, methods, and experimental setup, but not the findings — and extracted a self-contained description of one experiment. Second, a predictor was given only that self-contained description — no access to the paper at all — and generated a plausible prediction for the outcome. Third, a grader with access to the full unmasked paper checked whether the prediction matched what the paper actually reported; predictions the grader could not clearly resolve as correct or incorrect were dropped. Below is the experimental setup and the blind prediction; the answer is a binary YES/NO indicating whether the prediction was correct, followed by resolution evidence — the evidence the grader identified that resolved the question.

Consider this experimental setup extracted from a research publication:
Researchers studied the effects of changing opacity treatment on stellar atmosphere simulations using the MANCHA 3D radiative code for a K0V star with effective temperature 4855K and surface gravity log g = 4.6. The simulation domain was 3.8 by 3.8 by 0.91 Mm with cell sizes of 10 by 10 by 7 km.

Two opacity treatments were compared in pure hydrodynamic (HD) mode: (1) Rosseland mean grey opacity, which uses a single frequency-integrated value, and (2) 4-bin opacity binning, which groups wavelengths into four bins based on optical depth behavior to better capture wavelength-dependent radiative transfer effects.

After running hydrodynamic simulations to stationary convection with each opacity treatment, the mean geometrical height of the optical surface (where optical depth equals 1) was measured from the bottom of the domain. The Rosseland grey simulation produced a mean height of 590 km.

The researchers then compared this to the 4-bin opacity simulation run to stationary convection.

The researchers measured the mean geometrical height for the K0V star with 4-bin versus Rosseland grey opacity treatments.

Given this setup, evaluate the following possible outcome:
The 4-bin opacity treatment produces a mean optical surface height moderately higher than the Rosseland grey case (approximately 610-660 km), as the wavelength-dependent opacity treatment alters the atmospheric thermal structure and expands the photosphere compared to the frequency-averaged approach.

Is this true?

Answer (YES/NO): YES